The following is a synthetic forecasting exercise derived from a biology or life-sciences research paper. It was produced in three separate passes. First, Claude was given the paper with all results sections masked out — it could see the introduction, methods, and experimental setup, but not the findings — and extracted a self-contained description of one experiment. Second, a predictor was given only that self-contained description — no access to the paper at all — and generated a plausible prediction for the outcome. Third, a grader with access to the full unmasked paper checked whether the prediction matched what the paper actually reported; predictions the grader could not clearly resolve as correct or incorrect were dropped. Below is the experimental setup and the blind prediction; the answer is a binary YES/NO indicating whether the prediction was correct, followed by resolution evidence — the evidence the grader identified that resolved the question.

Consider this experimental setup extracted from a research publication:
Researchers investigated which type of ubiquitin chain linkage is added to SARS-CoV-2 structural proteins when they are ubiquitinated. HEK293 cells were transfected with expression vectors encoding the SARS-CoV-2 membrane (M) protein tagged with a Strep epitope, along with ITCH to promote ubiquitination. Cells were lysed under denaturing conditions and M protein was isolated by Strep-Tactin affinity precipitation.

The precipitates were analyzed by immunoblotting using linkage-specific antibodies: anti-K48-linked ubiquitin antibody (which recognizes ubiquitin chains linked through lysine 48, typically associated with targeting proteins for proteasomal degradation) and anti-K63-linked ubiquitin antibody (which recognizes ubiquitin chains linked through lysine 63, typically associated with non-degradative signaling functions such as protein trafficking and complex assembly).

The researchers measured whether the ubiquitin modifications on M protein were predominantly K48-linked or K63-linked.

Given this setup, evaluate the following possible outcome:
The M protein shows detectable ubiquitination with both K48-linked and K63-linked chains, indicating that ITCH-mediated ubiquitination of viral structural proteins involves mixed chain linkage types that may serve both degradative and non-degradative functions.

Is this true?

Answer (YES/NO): NO